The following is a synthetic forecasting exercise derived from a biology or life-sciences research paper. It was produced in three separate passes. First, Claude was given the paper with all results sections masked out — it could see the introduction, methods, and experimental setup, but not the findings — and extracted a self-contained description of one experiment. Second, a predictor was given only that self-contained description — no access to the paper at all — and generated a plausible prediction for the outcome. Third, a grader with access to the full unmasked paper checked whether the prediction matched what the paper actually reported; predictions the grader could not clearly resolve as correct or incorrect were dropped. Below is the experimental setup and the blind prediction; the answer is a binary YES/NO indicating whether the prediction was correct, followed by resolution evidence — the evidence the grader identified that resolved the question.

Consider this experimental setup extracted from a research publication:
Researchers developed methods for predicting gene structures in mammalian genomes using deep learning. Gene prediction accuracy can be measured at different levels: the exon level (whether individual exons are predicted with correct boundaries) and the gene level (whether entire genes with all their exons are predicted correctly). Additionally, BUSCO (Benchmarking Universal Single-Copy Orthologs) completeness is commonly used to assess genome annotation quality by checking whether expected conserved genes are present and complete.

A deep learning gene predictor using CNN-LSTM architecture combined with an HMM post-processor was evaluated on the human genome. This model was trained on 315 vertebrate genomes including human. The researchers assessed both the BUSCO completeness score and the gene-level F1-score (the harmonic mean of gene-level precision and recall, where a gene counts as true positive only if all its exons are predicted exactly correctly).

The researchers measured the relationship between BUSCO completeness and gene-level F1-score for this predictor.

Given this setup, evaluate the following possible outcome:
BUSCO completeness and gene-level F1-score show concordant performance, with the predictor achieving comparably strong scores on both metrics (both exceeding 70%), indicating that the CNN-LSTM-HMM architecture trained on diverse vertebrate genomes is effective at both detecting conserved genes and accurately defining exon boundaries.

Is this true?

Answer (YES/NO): NO